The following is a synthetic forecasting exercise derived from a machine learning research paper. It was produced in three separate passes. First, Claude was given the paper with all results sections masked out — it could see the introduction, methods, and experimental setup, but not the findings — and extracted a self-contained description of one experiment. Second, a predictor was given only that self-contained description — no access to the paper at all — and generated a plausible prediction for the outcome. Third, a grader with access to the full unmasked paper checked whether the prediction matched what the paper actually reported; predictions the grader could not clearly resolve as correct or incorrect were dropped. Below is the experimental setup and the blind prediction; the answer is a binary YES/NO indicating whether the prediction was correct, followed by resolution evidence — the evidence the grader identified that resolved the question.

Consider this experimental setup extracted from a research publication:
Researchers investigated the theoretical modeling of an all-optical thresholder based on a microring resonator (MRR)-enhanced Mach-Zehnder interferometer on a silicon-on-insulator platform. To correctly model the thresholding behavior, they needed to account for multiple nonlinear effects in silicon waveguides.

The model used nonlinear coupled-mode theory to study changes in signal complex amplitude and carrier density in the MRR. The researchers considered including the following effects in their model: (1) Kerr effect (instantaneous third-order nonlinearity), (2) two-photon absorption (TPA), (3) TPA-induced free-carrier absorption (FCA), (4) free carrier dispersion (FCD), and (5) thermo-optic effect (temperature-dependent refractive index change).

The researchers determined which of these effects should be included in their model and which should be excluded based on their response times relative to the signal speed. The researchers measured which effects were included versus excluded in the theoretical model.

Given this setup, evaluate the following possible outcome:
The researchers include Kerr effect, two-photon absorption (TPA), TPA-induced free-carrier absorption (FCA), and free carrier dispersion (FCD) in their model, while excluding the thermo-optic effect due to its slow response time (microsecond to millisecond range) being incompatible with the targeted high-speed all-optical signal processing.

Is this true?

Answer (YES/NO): YES